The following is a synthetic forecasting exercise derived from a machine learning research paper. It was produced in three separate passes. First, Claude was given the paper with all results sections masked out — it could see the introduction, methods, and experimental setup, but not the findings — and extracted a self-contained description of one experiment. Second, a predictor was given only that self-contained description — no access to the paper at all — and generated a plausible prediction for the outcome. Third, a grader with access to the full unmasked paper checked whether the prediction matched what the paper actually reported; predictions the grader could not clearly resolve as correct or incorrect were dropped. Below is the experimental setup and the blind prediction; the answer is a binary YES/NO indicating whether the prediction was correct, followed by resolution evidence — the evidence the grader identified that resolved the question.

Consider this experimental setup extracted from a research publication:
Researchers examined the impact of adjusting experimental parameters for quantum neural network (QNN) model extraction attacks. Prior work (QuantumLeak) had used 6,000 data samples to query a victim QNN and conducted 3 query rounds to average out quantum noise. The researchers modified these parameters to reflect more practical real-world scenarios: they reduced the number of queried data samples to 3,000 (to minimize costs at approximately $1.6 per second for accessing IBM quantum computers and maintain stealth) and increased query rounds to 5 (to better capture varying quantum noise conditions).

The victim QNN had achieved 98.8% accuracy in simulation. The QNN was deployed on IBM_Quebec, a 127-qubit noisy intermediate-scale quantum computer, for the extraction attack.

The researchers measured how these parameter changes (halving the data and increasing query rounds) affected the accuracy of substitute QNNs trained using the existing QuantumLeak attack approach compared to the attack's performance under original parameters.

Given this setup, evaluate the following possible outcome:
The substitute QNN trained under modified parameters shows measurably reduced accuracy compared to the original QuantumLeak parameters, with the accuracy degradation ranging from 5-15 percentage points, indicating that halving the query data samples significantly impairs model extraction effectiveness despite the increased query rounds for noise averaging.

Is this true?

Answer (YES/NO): YES